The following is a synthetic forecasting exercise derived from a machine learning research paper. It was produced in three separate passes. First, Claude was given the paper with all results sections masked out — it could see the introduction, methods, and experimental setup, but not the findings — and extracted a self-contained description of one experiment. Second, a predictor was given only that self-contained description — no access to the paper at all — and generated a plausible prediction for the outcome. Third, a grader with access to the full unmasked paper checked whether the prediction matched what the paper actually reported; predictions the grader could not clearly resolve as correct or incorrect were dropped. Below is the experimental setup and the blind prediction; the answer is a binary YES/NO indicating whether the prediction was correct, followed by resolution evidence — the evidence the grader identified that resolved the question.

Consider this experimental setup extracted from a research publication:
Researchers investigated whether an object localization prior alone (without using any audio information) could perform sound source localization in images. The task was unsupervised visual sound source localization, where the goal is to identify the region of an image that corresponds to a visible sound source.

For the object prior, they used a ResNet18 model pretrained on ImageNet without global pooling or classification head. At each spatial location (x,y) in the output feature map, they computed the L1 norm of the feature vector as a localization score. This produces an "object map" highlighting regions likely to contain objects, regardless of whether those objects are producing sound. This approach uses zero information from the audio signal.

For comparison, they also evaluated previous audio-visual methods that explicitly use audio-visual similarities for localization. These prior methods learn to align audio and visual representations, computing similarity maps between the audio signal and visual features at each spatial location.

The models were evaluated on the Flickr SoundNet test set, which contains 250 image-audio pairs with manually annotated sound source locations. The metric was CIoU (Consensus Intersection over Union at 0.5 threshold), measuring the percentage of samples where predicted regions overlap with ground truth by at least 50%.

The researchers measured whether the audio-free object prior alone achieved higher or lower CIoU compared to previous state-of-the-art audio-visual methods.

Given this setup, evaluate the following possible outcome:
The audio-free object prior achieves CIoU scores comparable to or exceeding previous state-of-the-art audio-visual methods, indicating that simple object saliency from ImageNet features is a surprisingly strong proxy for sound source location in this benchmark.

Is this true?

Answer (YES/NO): YES